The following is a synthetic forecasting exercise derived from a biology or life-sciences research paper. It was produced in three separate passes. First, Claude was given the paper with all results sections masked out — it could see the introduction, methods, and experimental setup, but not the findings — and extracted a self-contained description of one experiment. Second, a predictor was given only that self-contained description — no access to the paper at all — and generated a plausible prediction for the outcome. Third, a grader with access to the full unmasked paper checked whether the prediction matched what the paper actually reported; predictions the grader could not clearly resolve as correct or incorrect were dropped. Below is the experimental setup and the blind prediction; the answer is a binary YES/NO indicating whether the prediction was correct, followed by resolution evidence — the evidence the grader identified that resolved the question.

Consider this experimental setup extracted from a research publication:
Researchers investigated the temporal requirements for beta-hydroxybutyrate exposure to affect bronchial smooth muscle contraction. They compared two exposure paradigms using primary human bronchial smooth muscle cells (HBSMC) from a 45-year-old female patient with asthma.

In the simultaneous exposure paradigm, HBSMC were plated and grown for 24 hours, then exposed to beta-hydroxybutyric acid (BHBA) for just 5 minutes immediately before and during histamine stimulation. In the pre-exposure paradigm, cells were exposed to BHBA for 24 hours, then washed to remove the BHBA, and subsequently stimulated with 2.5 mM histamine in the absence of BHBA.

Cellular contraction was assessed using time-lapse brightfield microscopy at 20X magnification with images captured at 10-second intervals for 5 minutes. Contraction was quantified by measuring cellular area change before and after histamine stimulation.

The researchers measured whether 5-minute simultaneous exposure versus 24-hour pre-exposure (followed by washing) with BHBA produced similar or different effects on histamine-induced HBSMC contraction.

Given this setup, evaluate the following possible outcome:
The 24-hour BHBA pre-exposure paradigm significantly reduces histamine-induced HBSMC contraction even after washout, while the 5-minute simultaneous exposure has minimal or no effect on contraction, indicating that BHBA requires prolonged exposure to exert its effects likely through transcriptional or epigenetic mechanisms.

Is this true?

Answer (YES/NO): NO